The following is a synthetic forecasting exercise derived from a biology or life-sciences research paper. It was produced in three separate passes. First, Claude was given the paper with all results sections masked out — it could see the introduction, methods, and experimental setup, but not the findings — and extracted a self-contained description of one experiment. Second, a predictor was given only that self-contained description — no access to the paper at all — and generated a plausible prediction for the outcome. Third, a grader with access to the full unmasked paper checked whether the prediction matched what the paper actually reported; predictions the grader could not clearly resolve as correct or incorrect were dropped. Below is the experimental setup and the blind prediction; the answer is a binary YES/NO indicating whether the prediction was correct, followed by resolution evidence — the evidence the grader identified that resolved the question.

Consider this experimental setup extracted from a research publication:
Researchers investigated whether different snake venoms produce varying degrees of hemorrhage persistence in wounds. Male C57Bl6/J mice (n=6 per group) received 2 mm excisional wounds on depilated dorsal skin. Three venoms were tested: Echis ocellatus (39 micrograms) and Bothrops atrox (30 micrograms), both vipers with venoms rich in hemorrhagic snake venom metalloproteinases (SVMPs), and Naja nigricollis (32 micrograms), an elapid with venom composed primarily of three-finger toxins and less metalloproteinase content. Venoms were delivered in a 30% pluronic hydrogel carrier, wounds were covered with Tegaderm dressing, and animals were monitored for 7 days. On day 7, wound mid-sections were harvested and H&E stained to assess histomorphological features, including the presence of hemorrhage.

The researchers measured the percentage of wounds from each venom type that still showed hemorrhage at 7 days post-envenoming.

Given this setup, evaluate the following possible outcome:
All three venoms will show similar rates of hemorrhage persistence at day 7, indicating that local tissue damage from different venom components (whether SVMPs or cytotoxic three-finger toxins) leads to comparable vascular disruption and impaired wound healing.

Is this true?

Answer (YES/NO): NO